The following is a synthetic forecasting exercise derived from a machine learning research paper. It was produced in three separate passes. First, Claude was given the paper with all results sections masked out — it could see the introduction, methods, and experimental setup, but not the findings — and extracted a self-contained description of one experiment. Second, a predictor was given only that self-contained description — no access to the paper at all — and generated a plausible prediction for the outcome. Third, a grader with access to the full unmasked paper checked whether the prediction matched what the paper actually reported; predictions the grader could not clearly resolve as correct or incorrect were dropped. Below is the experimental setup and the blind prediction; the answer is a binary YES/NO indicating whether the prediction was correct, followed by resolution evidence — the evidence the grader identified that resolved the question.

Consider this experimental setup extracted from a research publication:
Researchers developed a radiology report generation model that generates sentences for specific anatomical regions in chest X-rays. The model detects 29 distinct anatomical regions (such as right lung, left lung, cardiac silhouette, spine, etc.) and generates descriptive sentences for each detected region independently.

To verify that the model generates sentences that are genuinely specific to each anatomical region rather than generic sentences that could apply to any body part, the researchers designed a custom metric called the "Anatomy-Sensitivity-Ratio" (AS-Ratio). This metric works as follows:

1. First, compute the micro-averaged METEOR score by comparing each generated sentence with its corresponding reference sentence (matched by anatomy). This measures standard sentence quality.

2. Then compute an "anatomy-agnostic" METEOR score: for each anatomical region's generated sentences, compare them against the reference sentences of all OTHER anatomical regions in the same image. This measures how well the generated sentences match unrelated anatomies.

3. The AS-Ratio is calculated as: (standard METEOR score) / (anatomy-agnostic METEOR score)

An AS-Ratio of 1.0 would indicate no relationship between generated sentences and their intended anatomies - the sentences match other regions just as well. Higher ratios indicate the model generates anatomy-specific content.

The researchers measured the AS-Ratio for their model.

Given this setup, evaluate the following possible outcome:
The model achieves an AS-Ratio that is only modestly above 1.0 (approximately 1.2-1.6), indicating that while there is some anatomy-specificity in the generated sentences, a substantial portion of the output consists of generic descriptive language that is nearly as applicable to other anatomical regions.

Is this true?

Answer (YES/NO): NO